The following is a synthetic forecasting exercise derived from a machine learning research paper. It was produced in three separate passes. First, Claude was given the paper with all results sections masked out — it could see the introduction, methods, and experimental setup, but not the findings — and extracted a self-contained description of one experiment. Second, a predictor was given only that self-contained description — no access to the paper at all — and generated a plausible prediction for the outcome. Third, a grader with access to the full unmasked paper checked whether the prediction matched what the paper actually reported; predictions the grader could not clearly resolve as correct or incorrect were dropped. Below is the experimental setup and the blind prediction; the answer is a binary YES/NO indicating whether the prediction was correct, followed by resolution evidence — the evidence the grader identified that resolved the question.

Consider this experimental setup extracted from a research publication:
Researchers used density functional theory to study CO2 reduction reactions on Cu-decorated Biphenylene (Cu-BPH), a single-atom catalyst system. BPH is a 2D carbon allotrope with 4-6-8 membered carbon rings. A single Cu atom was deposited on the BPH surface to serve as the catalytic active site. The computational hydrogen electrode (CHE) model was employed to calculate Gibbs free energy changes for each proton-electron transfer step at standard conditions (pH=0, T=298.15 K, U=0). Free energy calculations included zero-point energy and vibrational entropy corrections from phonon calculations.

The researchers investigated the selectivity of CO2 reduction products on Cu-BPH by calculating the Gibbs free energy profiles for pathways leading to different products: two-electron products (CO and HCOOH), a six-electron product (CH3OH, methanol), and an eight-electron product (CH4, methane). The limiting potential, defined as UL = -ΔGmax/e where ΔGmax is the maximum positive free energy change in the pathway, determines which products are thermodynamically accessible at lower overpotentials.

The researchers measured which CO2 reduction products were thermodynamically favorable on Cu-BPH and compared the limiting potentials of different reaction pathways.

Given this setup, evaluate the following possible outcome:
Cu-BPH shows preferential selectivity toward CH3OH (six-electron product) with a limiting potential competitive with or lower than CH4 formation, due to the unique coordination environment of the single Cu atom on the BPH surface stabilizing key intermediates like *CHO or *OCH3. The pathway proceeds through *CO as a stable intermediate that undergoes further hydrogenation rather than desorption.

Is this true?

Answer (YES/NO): NO